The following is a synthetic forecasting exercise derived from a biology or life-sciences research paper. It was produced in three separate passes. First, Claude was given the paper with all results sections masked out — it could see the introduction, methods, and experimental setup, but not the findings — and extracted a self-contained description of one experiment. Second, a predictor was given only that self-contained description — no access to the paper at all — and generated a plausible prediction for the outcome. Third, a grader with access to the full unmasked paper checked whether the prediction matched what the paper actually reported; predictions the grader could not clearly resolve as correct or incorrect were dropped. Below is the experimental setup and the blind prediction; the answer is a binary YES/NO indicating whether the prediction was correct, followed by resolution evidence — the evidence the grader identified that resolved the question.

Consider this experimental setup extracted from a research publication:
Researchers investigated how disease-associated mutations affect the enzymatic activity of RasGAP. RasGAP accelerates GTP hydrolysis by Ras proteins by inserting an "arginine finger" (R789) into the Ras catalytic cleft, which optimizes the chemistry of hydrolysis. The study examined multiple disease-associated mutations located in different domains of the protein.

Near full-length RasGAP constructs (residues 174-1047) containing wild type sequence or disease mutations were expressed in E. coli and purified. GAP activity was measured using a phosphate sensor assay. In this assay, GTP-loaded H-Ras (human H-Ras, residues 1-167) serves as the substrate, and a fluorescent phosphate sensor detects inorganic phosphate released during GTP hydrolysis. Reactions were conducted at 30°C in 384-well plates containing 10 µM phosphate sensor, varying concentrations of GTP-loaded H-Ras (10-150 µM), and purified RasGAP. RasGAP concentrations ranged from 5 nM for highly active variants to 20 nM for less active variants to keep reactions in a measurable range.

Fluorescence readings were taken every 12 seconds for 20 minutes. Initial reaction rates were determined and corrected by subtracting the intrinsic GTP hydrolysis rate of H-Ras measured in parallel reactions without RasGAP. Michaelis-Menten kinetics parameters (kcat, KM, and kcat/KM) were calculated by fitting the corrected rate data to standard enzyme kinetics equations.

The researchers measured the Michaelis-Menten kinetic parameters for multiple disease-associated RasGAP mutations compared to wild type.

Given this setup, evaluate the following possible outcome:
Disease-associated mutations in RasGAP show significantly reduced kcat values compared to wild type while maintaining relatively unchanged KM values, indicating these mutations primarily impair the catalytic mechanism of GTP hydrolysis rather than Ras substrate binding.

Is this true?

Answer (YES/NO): NO